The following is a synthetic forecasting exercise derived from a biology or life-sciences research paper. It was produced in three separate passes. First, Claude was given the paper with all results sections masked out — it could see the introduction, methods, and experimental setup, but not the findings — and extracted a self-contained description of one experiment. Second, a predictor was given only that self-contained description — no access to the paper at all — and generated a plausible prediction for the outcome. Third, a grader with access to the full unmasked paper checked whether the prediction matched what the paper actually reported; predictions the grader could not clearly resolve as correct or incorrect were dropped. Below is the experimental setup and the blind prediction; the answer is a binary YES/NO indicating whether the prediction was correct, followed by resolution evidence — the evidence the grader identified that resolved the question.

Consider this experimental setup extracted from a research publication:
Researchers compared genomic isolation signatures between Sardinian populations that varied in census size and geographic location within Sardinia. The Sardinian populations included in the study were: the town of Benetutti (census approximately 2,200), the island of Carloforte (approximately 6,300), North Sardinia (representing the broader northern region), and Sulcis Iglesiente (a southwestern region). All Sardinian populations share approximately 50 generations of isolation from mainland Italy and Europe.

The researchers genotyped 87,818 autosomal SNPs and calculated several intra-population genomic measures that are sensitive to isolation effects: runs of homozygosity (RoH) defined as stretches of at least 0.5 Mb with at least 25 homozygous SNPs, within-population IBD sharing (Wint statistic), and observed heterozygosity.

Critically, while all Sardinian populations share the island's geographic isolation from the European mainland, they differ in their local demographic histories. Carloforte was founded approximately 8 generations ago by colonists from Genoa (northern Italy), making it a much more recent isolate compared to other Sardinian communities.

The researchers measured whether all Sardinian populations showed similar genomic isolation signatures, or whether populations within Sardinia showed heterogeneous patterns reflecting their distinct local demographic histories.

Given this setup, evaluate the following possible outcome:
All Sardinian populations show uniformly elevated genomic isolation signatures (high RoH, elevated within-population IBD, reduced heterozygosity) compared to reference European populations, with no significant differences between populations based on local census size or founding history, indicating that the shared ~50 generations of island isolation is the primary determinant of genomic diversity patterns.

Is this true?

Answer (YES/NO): NO